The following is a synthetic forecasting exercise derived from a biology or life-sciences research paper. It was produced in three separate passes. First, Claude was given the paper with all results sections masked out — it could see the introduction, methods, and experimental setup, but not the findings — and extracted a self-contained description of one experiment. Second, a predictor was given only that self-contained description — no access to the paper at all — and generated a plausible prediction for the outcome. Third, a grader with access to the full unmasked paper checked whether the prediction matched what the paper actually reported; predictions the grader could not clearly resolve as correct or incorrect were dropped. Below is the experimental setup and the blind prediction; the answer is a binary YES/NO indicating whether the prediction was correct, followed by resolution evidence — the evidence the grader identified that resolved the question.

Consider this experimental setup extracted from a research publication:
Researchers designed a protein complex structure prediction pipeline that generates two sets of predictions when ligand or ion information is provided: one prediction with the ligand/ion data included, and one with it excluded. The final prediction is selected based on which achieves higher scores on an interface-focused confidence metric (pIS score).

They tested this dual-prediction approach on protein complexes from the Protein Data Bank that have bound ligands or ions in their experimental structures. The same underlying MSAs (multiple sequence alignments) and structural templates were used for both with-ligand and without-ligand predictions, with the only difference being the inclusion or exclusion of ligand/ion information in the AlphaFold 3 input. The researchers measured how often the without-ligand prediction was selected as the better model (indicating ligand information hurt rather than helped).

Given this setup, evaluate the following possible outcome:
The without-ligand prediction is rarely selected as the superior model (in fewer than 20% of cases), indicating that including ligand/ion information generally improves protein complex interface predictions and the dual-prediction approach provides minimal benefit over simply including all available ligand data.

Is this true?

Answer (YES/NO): NO